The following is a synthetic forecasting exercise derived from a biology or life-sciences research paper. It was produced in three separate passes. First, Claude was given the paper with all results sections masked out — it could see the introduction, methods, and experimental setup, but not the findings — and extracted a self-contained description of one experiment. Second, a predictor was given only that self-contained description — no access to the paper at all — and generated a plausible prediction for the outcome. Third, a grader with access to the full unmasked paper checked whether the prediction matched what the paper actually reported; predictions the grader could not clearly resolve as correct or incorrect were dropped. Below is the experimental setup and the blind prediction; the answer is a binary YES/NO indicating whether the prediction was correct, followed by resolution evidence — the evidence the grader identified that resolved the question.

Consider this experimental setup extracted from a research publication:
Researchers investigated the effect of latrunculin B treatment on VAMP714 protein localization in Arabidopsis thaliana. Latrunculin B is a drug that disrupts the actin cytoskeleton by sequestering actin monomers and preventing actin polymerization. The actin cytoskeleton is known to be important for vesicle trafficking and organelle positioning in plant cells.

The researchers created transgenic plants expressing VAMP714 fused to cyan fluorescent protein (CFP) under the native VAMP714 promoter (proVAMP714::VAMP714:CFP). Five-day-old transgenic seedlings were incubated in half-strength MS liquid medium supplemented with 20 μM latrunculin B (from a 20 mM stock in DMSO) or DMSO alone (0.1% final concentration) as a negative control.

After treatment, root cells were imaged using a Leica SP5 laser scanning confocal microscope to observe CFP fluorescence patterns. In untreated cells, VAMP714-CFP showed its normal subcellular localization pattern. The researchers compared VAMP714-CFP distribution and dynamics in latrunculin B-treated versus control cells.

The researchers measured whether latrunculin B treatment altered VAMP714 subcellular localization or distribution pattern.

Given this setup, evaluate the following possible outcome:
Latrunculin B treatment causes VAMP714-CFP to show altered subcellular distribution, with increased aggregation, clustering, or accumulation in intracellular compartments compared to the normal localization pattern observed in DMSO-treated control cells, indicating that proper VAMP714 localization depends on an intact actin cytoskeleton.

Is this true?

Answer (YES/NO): YES